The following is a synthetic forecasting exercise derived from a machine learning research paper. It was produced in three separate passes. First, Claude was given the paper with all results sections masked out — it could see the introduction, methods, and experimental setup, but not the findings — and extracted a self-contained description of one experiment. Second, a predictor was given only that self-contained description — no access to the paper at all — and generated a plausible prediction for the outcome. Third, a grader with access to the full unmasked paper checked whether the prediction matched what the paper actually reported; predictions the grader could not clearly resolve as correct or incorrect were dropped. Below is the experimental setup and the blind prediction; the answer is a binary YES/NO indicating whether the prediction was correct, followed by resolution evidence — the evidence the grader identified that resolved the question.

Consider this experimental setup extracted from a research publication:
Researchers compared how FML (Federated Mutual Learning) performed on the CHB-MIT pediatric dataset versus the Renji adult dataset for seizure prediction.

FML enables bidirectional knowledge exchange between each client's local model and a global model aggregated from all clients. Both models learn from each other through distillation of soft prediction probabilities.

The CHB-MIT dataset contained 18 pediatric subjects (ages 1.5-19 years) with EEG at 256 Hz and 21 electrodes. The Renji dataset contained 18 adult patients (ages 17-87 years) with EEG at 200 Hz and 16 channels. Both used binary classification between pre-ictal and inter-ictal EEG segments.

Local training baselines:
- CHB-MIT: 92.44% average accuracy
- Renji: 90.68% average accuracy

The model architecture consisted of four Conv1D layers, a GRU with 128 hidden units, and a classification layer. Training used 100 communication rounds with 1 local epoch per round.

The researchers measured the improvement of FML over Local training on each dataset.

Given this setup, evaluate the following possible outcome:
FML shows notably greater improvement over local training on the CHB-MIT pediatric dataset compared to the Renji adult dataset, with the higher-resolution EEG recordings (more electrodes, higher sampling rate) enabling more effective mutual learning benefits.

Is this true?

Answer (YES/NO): NO